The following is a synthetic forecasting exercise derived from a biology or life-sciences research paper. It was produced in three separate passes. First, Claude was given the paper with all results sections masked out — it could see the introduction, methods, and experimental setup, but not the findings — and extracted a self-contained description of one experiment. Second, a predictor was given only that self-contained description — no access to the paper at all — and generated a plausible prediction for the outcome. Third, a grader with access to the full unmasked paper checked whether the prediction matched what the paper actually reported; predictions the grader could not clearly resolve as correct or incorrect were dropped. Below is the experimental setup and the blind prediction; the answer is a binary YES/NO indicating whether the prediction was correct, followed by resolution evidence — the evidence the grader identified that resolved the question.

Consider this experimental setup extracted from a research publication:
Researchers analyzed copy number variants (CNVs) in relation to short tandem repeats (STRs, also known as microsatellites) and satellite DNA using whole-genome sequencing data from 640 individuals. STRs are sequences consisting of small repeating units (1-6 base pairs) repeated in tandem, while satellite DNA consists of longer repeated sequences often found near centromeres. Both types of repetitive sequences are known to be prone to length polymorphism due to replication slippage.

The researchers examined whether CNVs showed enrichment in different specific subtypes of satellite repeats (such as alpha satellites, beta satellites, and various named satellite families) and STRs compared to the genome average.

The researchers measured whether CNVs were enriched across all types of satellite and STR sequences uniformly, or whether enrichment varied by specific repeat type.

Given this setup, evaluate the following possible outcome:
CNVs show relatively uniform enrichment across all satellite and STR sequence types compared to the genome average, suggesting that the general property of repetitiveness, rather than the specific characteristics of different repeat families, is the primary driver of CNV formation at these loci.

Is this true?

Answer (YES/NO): NO